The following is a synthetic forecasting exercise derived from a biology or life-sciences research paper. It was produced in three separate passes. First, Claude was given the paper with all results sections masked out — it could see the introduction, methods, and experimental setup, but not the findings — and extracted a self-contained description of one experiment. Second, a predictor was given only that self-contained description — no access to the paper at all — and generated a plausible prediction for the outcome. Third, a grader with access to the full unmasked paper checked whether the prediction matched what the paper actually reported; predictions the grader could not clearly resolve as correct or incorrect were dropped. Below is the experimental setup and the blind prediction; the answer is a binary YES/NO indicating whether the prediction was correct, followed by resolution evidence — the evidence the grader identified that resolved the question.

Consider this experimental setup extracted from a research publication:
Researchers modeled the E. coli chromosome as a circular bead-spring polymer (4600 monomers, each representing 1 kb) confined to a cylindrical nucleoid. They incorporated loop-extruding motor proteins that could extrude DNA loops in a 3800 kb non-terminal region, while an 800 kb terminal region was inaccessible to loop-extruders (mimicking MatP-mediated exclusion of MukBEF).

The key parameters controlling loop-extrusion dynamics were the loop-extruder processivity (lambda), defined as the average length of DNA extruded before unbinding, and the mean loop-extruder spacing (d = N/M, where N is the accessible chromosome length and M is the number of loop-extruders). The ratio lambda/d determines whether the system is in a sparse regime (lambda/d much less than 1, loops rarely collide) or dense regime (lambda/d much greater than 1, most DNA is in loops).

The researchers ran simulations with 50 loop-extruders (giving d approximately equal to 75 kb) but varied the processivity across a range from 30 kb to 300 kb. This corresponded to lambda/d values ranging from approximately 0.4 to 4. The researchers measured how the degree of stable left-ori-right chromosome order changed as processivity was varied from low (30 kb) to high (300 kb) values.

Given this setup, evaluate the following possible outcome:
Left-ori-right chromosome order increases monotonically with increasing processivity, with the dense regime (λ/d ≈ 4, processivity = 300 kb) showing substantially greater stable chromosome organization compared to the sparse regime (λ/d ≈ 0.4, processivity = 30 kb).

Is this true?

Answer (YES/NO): YES